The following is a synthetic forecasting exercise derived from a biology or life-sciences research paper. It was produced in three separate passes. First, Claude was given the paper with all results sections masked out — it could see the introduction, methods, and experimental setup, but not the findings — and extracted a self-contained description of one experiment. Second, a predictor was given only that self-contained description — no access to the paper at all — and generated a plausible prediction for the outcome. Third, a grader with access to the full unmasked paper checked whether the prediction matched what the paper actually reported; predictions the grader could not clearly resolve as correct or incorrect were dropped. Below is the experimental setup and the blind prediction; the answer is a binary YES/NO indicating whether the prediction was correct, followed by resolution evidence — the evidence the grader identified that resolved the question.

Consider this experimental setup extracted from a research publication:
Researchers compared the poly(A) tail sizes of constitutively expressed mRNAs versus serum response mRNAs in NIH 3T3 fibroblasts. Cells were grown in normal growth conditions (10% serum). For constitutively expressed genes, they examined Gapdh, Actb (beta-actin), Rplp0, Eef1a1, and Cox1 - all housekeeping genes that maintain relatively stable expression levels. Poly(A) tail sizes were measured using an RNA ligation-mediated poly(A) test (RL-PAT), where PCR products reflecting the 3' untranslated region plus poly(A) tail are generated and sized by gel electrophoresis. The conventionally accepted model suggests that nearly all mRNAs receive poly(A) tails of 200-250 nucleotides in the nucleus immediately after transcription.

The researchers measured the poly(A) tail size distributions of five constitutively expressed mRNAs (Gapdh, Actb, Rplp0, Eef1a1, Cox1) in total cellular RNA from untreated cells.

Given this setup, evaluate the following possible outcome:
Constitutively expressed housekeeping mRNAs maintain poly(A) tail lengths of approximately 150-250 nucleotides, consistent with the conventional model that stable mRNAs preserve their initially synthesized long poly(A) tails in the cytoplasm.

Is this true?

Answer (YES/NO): NO